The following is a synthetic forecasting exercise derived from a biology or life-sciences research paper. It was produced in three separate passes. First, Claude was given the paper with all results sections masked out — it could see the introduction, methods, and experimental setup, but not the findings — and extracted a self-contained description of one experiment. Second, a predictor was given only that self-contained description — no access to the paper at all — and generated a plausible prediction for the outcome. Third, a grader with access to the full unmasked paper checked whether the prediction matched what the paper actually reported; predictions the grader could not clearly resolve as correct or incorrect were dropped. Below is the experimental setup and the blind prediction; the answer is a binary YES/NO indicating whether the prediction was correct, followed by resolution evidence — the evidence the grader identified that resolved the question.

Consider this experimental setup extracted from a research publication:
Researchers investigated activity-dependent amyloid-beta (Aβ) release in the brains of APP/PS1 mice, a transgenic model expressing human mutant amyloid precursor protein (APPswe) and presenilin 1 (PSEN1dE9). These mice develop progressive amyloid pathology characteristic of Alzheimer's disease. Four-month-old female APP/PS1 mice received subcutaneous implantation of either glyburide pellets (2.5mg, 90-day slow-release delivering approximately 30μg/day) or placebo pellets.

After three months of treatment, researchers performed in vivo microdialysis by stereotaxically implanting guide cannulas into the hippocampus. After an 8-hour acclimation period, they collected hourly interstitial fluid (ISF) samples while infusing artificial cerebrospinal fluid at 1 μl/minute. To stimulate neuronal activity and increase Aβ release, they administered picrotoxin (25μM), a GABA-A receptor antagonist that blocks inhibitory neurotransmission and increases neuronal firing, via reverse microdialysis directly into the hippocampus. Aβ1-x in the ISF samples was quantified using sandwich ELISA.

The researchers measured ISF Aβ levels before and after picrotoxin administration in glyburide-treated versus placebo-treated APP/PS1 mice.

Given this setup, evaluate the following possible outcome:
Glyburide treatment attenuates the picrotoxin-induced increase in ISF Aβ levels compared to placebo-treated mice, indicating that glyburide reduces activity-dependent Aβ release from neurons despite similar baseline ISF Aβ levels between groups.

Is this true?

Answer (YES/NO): NO